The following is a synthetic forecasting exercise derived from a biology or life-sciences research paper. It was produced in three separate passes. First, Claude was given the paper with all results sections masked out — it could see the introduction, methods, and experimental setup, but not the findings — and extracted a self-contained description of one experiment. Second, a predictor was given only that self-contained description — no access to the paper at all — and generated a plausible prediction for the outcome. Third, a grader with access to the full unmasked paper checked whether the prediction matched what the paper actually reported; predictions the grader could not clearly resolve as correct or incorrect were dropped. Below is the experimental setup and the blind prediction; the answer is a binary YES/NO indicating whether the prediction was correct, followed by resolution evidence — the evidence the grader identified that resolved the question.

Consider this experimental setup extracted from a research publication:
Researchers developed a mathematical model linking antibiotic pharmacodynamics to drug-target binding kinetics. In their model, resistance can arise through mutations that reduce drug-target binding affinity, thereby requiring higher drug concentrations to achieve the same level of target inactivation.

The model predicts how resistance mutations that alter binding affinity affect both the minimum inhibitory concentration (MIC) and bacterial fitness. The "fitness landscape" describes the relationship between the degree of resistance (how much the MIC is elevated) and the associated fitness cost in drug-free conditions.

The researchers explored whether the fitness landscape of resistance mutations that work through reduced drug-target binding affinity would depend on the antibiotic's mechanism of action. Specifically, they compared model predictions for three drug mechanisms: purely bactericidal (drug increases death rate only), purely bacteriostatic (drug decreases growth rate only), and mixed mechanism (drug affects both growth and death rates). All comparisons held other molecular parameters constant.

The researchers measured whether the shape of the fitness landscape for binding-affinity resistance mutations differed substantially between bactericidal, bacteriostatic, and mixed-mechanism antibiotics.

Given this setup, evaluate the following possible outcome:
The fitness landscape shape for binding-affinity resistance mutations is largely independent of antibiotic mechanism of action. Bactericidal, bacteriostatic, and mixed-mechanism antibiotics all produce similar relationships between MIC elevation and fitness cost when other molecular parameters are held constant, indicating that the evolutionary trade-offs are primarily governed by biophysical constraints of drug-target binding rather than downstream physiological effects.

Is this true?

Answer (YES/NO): NO